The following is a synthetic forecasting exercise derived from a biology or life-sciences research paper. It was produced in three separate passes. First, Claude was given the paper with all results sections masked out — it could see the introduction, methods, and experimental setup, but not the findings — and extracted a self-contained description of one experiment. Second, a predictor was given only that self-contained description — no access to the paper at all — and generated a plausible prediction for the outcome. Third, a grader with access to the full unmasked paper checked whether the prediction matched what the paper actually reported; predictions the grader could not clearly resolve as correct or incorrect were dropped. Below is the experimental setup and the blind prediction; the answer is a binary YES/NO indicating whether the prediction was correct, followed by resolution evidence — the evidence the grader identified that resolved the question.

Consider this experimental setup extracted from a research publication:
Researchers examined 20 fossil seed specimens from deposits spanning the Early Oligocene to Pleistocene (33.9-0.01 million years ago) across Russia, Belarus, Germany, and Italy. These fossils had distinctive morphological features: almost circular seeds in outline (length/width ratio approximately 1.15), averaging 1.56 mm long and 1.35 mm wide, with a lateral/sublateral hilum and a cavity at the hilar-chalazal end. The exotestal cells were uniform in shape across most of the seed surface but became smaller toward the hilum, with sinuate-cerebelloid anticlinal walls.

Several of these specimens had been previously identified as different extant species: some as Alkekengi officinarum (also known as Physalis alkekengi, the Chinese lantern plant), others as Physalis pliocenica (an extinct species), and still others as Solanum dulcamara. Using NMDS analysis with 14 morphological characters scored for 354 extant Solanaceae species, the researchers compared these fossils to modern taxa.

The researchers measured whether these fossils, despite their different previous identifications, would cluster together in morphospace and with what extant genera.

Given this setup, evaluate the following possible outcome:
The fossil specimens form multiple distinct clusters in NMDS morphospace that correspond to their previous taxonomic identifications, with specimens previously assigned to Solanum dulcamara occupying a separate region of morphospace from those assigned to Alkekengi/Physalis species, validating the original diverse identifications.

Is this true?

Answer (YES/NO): NO